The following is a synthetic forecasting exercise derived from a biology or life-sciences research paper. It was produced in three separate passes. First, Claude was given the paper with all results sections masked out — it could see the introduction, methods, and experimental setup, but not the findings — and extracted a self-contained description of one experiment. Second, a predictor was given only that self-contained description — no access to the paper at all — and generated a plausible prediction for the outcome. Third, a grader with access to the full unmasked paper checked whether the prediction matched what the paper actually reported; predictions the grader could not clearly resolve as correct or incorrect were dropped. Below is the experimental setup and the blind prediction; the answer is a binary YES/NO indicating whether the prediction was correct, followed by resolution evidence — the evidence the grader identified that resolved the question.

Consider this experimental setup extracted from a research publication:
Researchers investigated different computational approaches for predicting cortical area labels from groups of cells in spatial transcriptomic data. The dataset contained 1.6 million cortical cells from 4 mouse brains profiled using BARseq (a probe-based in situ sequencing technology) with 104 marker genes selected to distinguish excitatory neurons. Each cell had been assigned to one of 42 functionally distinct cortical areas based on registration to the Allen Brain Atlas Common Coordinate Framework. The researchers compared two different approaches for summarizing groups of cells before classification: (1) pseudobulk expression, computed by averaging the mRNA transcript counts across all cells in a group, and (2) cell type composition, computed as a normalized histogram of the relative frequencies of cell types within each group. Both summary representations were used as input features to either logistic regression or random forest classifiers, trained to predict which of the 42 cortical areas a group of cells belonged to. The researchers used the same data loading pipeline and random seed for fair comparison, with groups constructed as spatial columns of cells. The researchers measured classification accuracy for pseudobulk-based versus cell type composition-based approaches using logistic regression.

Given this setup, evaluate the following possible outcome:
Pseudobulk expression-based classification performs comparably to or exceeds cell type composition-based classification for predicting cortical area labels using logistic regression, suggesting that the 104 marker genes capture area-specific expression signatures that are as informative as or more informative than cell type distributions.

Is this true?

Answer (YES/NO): YES